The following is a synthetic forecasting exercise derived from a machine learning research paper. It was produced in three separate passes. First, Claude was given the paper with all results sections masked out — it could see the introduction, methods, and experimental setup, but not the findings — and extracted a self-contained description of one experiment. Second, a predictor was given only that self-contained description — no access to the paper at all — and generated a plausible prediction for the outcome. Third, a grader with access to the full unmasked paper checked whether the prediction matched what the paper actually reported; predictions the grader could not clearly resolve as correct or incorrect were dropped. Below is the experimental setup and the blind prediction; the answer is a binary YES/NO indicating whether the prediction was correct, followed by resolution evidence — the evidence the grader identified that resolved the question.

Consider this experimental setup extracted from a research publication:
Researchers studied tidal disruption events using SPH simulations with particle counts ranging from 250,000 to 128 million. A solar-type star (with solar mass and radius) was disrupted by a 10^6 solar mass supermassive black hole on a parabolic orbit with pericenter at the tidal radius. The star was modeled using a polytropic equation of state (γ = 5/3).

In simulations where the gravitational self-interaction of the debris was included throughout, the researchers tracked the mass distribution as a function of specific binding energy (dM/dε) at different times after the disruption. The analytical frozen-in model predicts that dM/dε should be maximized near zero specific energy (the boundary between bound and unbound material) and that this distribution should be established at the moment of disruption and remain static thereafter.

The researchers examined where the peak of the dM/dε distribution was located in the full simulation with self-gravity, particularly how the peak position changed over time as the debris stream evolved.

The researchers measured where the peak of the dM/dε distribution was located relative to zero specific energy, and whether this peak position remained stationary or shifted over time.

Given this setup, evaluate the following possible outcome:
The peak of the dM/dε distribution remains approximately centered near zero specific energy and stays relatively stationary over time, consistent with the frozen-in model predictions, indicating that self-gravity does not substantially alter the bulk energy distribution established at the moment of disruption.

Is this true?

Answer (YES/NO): NO